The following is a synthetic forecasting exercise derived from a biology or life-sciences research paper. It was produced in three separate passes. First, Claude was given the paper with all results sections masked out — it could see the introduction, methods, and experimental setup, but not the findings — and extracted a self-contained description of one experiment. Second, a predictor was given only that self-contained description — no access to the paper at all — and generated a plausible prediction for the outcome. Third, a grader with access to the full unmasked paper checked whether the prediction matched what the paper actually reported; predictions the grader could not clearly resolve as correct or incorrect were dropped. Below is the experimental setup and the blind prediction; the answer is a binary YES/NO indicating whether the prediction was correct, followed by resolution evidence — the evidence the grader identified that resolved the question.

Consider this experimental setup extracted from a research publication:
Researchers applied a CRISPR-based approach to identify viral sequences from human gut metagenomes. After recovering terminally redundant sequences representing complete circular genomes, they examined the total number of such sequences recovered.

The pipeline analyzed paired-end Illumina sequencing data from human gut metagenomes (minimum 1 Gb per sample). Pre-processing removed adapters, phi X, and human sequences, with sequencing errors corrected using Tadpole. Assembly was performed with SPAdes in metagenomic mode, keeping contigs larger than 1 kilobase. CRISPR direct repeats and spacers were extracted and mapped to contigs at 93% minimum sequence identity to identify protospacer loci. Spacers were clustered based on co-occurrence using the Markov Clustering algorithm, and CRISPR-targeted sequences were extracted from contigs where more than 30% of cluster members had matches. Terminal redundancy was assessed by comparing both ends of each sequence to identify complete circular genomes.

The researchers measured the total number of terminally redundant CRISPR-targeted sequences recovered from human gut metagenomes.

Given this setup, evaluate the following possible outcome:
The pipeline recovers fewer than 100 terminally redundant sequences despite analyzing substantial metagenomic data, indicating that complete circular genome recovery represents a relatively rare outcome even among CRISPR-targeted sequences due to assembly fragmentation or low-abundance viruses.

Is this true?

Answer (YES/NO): NO